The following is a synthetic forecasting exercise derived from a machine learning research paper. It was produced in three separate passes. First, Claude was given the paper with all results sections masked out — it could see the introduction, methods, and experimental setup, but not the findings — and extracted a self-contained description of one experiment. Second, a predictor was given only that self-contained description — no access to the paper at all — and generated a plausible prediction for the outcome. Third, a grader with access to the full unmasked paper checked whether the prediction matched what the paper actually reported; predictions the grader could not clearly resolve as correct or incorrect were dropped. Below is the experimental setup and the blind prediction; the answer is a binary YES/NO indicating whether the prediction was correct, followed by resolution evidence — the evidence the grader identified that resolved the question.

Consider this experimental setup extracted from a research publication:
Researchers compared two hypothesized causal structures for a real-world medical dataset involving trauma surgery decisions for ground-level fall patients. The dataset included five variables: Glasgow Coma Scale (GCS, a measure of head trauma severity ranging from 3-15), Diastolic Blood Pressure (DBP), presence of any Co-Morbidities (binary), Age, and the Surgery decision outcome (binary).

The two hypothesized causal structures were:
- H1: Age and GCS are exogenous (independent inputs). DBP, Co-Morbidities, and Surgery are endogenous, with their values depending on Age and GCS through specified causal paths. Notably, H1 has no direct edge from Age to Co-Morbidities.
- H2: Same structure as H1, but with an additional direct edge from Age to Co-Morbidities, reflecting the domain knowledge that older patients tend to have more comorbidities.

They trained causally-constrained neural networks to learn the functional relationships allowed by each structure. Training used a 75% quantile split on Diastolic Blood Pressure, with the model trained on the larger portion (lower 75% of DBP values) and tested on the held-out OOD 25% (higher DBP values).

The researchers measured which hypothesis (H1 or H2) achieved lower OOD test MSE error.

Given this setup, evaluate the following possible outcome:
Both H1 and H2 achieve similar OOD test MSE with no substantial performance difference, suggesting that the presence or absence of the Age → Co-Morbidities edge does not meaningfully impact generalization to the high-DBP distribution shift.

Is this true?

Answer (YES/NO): NO